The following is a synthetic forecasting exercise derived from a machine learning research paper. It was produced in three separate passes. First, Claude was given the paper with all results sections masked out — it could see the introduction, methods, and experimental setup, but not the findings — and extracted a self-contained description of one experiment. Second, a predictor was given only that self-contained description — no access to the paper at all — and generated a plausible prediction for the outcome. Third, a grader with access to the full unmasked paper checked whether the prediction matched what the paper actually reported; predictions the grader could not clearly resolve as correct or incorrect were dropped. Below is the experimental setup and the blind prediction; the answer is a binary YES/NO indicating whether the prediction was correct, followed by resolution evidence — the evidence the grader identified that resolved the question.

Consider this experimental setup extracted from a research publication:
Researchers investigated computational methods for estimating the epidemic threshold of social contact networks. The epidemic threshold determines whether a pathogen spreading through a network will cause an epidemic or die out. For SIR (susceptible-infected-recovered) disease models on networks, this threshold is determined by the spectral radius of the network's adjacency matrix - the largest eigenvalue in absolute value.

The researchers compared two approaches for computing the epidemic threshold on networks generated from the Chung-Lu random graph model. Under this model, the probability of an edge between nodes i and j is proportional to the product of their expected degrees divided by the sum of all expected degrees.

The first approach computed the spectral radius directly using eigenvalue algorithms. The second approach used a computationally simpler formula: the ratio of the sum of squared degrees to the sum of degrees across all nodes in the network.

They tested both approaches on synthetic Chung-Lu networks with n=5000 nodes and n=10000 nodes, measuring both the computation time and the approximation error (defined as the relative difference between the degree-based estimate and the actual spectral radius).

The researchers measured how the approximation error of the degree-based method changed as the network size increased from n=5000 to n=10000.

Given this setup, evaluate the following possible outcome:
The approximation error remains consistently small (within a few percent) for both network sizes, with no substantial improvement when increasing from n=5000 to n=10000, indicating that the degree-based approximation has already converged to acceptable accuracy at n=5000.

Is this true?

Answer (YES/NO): NO